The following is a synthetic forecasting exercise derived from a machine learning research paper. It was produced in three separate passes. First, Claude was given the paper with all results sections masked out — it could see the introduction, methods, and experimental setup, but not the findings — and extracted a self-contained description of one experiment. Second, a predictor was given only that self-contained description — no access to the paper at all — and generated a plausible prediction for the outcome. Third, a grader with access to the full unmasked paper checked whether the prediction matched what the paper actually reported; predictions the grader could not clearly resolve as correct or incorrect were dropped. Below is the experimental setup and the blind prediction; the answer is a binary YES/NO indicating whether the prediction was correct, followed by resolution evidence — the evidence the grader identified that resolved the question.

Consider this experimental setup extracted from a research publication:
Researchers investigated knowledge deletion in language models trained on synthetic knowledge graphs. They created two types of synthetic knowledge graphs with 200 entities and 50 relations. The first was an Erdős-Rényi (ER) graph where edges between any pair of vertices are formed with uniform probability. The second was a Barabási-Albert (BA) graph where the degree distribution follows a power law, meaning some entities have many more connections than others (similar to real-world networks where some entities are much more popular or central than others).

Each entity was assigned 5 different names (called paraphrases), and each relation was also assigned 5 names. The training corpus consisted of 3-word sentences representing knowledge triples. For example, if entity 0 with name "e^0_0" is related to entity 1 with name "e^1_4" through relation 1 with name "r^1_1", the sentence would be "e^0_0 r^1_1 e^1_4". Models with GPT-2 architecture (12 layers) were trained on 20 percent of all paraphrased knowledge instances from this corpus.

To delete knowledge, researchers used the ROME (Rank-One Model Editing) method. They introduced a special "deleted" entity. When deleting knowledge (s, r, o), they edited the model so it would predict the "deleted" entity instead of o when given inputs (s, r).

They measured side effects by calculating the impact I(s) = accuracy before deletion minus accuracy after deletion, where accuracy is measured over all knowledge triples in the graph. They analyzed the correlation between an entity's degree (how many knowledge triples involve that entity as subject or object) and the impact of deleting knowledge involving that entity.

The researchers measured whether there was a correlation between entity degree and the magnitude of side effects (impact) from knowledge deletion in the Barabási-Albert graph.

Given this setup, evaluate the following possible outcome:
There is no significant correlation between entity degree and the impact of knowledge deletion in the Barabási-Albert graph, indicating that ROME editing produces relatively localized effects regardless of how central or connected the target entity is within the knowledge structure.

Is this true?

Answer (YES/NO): NO